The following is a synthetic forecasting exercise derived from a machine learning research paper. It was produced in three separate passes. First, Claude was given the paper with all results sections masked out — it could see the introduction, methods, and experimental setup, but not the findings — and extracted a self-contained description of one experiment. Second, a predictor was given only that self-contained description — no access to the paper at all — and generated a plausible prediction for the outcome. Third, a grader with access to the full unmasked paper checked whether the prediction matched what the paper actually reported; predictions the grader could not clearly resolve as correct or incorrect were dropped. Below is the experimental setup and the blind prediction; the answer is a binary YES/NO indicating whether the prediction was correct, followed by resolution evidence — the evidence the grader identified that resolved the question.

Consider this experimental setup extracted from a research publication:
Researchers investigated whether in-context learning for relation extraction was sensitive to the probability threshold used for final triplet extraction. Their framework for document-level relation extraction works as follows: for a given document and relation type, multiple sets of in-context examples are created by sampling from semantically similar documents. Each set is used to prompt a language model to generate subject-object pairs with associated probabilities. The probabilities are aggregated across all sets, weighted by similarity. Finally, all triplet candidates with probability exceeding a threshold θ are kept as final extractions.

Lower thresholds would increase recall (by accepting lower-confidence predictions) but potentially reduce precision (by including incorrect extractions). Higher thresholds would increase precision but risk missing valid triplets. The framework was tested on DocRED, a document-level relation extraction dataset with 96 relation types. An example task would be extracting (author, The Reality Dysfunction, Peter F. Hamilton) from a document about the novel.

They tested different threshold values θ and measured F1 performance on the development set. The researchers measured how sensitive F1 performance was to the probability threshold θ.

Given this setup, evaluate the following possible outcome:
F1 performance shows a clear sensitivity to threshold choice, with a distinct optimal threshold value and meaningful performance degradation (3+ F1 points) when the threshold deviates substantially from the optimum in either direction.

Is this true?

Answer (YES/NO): NO